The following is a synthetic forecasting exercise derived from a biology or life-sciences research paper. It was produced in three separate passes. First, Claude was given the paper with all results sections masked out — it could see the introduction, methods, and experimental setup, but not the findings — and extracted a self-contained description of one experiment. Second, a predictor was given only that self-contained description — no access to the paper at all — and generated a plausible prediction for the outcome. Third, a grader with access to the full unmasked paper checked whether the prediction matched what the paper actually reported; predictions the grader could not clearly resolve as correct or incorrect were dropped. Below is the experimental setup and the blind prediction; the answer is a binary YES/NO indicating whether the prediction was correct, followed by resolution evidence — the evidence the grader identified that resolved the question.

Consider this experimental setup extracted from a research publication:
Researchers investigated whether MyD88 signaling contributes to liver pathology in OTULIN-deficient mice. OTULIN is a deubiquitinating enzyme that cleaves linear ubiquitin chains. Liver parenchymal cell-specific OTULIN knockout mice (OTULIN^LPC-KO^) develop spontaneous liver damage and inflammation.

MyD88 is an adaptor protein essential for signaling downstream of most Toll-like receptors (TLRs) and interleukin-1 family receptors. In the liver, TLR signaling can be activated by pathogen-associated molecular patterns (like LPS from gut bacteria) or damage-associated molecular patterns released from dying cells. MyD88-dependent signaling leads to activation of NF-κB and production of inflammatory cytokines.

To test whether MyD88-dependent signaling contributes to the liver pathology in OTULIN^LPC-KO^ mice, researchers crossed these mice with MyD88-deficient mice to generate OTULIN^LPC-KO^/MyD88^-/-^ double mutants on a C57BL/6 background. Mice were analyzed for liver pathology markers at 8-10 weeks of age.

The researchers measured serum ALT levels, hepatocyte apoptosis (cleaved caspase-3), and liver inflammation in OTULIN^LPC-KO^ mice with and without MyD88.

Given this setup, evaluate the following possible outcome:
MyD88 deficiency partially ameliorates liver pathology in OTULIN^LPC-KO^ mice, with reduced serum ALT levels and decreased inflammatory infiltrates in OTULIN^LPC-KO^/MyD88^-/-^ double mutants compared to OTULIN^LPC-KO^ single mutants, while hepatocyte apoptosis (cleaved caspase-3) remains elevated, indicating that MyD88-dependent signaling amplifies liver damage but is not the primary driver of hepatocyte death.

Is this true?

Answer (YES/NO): NO